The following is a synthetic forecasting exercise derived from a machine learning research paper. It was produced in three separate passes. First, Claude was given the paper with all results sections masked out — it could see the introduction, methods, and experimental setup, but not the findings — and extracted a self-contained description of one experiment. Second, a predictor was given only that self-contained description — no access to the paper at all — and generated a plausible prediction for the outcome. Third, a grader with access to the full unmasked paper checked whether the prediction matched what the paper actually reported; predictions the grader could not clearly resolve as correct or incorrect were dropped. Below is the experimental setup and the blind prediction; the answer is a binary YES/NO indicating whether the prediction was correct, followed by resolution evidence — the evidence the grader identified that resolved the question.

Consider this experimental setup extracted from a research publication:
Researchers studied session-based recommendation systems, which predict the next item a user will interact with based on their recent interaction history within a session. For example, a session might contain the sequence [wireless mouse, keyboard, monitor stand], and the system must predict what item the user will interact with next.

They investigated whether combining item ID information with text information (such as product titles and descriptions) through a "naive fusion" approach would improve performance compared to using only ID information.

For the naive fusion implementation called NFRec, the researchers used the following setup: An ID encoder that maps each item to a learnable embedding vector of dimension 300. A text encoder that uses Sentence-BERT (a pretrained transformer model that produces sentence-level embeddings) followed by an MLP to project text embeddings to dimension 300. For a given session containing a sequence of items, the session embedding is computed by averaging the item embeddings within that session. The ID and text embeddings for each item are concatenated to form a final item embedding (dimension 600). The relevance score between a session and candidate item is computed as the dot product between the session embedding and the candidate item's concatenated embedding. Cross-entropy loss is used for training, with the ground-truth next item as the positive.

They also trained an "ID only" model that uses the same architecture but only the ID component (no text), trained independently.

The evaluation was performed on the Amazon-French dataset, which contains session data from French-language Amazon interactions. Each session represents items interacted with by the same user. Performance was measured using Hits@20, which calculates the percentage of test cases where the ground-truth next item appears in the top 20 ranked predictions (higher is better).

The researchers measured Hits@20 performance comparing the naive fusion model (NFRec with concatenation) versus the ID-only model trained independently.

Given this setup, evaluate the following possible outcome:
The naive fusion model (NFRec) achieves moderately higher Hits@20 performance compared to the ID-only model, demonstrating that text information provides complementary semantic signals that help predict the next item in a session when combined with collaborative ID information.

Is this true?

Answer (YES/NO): NO